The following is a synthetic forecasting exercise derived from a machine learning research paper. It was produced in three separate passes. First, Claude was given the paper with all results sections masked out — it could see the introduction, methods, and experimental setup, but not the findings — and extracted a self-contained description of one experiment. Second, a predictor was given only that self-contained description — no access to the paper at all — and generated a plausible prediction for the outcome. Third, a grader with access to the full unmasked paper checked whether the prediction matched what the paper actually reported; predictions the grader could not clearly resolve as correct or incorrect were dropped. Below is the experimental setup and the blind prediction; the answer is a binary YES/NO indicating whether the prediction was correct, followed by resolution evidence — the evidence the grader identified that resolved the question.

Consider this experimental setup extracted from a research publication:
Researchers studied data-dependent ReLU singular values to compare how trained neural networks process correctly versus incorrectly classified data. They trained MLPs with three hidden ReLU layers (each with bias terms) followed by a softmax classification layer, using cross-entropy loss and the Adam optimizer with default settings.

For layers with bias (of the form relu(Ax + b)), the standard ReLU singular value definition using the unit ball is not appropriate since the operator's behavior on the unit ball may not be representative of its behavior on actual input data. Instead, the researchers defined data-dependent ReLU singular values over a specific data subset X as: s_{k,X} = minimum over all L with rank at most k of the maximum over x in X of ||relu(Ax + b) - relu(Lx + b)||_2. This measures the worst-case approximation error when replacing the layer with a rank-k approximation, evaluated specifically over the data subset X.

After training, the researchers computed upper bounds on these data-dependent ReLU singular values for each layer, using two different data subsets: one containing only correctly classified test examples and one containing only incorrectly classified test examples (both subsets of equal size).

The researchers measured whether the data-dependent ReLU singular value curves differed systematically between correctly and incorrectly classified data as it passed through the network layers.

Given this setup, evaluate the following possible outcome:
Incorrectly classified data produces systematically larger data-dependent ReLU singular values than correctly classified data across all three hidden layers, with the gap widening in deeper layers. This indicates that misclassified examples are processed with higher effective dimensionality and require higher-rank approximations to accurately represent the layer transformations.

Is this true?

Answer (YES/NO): NO